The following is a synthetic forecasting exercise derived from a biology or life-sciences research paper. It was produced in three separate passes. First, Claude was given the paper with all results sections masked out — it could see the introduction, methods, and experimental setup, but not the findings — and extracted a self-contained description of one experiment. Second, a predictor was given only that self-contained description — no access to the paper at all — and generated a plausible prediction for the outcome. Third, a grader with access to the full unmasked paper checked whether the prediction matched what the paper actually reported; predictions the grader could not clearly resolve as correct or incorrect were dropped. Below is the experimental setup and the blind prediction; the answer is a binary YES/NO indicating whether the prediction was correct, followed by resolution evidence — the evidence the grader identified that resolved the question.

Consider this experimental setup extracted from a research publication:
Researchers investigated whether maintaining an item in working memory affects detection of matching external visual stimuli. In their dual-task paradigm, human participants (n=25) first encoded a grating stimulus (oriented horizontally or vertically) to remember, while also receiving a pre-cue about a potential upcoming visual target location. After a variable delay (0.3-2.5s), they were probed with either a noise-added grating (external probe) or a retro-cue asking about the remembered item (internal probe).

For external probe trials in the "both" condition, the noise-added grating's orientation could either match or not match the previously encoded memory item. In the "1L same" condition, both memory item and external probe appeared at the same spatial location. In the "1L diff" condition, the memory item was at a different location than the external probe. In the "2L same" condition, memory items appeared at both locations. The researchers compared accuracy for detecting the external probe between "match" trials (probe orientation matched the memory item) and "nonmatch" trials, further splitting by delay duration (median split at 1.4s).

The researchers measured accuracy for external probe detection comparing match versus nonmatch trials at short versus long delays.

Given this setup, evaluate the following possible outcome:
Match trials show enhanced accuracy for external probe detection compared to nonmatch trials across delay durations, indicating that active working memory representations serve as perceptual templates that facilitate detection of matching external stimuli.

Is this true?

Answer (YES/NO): NO